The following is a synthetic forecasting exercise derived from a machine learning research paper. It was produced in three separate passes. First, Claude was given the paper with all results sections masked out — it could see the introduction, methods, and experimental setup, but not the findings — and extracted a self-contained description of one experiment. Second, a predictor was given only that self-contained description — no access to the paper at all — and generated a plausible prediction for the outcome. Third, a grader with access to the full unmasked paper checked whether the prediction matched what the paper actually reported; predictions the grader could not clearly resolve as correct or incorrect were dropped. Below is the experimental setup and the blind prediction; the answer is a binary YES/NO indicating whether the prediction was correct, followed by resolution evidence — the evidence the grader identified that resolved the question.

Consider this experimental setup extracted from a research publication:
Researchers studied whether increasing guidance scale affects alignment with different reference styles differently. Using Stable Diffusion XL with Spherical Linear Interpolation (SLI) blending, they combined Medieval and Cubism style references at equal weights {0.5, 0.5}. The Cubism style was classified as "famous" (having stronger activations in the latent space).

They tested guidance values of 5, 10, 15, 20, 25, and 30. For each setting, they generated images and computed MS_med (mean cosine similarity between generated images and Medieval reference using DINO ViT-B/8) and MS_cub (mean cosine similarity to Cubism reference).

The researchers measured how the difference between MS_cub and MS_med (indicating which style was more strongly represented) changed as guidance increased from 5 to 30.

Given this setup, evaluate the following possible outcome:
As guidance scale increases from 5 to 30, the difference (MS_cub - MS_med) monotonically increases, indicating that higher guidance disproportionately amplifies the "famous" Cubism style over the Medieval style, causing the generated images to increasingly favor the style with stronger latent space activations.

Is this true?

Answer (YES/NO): NO